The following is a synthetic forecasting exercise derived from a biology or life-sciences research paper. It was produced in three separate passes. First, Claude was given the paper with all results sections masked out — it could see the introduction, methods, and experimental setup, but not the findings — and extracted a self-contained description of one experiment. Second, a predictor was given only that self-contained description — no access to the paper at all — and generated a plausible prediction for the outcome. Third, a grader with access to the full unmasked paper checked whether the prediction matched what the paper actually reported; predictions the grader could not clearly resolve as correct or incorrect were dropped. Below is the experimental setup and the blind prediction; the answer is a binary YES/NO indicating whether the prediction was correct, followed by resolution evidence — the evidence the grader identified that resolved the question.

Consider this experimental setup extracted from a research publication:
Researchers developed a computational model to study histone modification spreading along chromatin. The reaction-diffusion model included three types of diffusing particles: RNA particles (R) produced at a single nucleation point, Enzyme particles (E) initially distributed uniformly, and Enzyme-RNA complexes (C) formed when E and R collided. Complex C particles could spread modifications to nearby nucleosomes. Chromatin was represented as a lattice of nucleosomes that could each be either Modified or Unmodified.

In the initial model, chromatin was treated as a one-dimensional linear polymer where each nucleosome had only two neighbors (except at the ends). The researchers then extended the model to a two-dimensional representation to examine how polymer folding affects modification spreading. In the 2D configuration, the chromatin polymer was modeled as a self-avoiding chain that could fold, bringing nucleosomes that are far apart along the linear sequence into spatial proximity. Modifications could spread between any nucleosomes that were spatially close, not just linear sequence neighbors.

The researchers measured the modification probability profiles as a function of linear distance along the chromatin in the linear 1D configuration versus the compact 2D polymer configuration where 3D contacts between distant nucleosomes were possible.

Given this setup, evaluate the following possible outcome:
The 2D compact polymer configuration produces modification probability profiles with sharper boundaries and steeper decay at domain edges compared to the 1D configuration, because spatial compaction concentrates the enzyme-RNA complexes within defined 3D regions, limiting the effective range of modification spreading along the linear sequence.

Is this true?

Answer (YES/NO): NO